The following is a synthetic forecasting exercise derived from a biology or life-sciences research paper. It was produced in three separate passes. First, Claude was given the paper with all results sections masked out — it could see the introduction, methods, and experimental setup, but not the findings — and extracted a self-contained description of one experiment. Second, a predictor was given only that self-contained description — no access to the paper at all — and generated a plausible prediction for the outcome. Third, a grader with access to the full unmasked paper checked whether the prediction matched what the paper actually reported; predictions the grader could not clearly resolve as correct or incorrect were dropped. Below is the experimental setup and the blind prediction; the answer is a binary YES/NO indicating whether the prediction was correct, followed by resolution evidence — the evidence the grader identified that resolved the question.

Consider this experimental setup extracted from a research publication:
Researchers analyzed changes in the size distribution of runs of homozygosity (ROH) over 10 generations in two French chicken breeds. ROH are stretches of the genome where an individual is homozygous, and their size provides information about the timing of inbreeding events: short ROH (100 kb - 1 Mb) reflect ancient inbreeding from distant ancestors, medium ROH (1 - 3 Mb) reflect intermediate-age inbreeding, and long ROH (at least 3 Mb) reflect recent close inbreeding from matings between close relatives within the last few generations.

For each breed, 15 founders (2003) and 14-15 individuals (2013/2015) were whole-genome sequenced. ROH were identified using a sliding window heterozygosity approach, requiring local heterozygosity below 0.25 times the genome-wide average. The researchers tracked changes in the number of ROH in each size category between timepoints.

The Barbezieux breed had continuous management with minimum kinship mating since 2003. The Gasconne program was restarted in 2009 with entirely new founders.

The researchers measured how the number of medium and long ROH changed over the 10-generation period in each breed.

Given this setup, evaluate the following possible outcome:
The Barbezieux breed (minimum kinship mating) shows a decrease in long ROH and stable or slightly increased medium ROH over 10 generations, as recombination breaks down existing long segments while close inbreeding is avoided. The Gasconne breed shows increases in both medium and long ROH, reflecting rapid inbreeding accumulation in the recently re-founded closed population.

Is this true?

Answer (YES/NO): NO